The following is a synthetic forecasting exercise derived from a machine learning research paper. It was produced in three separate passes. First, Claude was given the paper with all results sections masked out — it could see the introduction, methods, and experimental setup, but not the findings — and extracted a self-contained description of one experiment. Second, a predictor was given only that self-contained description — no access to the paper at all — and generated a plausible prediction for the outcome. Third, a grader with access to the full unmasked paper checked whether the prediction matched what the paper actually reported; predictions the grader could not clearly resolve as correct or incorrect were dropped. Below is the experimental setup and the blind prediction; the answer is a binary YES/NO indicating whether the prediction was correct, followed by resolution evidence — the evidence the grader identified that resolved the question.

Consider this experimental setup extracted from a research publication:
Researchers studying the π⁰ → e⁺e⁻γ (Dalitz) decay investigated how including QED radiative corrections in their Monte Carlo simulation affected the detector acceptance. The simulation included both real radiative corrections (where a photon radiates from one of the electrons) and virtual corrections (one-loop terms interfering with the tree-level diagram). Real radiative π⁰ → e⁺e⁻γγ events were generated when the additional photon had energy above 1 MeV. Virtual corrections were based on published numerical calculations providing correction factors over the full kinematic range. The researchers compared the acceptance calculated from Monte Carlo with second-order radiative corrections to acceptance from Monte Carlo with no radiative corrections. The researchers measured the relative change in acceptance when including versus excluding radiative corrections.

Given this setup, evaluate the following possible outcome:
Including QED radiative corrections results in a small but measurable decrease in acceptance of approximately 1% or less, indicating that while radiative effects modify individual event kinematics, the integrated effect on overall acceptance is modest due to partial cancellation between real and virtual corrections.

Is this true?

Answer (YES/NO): NO